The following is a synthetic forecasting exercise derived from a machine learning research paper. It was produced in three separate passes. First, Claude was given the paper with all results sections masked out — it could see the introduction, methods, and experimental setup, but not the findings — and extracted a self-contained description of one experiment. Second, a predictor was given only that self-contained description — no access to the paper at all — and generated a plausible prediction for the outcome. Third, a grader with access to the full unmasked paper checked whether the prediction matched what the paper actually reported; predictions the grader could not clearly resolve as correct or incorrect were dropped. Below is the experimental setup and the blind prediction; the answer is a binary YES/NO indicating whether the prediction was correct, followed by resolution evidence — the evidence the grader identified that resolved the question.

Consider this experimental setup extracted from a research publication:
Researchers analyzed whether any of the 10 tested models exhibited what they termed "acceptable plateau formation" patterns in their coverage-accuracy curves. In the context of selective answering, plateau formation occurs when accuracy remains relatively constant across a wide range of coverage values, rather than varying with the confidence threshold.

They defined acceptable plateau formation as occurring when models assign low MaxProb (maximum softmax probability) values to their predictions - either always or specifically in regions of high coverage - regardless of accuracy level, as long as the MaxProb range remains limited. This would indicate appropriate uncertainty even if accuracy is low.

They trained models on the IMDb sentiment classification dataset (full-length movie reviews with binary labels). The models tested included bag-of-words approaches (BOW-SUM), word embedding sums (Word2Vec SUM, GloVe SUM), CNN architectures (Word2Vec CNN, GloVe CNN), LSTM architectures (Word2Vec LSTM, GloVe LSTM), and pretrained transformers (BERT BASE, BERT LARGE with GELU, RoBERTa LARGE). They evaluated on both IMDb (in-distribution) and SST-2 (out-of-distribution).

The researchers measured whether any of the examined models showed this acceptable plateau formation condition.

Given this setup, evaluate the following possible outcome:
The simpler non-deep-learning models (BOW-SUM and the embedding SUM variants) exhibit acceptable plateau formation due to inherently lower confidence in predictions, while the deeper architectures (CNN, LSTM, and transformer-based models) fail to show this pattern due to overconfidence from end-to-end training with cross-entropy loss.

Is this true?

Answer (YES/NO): NO